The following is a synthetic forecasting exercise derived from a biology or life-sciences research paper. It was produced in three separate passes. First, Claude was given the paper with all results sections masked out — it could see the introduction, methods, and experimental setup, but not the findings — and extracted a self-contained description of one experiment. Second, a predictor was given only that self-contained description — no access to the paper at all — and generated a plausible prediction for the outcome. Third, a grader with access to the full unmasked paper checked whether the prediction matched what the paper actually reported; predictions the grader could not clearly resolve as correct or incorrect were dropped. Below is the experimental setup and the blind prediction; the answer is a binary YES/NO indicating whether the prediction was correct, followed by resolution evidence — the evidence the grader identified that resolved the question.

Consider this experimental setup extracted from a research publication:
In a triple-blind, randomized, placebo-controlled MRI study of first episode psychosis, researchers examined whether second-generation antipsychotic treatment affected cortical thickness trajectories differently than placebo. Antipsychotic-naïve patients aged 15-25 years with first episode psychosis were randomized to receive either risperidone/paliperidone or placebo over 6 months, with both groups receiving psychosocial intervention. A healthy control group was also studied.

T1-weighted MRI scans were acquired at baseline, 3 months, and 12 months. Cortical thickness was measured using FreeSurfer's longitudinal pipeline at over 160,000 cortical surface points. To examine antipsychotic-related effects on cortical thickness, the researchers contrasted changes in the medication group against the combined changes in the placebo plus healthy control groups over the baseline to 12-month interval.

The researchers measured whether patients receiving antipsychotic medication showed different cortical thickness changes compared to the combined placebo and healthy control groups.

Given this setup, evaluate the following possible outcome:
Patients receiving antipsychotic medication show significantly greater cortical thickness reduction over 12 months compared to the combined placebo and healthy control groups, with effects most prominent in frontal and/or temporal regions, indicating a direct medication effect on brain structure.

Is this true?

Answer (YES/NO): NO